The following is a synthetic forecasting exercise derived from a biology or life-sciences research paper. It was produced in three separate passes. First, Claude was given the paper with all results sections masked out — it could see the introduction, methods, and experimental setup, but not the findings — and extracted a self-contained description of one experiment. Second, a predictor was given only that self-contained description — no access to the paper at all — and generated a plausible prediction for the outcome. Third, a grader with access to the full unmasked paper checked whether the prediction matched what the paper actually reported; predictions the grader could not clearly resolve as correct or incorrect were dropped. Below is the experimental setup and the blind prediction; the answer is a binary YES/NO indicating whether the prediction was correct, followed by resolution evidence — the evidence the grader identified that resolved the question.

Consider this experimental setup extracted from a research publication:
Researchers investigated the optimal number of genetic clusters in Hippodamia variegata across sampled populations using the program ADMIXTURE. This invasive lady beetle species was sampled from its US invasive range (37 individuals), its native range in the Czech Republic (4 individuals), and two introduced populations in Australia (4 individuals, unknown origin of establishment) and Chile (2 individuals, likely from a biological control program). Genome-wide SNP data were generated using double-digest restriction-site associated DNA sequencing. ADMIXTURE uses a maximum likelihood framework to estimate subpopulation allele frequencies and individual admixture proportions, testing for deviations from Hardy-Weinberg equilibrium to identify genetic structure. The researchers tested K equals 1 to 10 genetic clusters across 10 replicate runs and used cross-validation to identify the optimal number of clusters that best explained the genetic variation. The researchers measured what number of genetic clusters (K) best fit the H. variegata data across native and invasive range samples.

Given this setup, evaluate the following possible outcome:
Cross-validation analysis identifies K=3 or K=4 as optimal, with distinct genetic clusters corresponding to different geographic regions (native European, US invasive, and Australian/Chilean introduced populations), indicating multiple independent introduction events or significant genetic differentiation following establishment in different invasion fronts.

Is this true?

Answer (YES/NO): NO